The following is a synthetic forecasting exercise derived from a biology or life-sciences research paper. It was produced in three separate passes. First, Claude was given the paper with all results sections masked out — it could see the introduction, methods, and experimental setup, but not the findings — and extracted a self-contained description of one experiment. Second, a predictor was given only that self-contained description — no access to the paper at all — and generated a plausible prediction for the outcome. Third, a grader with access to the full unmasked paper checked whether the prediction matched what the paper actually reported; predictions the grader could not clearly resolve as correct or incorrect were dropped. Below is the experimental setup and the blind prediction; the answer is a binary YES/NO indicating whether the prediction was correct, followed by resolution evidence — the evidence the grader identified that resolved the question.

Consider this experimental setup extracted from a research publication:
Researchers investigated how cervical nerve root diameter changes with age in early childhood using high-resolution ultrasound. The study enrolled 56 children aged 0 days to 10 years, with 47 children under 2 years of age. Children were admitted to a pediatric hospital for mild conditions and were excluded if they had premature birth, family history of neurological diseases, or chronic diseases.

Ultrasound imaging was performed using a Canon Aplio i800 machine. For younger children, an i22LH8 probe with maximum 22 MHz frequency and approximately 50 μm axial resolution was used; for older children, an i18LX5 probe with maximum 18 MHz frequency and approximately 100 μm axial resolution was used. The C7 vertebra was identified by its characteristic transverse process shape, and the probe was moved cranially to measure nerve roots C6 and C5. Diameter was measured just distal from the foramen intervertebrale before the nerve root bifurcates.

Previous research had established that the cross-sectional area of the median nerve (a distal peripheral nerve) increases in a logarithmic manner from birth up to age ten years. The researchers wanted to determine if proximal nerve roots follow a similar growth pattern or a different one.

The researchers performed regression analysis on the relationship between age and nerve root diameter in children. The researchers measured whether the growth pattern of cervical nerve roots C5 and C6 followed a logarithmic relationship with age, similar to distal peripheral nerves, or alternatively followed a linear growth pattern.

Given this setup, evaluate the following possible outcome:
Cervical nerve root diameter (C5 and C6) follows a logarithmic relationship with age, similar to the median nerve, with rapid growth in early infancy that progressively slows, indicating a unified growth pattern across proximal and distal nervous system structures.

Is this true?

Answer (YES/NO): YES